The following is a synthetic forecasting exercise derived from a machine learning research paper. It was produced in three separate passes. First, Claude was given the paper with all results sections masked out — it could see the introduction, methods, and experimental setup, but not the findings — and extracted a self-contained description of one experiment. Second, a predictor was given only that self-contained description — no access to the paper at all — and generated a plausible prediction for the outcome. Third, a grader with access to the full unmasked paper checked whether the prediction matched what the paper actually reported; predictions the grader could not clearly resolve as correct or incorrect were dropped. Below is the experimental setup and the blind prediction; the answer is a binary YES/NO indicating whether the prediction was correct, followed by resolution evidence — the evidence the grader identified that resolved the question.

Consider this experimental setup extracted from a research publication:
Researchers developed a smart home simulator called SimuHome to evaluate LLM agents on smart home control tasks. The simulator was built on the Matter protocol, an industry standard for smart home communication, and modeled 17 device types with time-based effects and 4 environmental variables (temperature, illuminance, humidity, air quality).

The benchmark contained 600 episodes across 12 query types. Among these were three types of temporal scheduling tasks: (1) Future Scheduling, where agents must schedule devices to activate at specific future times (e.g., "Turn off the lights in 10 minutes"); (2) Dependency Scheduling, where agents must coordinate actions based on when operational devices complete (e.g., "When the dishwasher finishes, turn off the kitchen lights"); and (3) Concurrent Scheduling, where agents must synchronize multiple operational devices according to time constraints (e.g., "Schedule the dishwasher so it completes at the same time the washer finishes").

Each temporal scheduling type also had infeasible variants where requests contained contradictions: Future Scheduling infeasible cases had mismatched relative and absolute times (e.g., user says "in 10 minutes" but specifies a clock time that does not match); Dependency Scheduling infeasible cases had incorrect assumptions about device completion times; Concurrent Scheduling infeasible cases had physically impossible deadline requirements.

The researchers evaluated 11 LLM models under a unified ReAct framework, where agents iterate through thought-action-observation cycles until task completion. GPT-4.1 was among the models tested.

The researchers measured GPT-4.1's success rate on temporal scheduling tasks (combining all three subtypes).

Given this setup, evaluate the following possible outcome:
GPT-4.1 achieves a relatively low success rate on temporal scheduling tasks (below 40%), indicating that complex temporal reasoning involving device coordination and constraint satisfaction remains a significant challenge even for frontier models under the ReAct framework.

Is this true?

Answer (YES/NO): NO